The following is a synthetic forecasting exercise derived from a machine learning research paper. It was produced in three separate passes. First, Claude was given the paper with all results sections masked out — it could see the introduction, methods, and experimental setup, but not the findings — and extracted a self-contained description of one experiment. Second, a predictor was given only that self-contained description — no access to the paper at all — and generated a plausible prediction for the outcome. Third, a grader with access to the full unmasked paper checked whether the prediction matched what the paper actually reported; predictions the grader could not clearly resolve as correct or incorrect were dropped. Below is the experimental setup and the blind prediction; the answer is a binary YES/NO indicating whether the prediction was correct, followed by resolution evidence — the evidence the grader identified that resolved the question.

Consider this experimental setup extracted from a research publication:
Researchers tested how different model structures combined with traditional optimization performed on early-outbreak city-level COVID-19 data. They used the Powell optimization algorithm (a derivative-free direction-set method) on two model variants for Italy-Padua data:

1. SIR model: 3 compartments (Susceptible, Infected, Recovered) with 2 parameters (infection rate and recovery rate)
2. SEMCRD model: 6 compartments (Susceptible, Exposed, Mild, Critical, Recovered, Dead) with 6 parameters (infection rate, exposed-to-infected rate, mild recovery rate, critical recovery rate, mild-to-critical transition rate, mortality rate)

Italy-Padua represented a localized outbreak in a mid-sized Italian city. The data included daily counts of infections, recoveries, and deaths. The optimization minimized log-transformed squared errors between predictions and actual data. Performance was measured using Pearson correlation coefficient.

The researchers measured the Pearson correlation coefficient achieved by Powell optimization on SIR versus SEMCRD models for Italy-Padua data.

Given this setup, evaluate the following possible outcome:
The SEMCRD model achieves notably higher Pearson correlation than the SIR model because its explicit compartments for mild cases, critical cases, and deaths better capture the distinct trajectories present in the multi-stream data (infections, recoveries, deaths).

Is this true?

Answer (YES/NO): NO